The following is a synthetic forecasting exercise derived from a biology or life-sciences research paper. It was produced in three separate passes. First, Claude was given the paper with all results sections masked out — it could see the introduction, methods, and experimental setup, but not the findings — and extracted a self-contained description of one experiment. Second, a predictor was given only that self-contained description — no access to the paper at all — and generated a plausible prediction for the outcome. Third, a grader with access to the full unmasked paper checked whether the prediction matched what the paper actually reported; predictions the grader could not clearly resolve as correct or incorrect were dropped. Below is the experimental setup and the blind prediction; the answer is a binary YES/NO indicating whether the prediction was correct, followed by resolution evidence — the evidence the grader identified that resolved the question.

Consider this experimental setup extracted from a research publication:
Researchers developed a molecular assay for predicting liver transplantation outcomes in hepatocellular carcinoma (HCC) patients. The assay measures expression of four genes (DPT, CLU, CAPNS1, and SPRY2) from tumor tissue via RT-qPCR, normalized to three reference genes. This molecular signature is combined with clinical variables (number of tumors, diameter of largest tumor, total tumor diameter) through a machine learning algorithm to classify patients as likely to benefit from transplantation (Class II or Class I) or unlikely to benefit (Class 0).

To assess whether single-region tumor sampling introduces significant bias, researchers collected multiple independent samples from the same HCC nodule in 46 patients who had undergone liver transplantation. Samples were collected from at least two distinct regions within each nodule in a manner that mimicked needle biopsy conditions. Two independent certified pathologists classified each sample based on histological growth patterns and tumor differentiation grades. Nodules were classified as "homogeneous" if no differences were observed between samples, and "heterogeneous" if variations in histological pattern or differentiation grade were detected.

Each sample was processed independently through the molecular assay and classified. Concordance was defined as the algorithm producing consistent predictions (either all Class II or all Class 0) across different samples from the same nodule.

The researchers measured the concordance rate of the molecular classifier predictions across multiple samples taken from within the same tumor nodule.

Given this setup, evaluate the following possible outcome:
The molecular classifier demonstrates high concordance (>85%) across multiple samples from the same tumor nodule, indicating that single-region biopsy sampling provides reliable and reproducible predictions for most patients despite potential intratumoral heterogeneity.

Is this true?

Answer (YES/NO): NO